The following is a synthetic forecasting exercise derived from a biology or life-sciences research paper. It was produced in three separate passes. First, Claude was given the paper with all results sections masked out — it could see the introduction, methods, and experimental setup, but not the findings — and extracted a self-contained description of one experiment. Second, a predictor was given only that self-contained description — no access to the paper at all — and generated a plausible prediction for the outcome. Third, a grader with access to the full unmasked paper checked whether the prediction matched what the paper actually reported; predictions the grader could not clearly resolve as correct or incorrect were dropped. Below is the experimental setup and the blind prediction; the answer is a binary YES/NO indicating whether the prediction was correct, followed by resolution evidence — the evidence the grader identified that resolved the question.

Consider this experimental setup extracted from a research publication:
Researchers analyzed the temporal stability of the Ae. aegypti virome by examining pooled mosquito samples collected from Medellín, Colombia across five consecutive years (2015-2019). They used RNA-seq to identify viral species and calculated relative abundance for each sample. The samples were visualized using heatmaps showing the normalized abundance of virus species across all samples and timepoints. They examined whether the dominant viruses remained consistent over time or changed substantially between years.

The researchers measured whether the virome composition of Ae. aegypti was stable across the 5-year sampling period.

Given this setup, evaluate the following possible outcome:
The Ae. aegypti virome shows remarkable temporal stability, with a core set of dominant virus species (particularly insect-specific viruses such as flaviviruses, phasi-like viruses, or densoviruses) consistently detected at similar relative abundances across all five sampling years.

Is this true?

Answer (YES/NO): YES